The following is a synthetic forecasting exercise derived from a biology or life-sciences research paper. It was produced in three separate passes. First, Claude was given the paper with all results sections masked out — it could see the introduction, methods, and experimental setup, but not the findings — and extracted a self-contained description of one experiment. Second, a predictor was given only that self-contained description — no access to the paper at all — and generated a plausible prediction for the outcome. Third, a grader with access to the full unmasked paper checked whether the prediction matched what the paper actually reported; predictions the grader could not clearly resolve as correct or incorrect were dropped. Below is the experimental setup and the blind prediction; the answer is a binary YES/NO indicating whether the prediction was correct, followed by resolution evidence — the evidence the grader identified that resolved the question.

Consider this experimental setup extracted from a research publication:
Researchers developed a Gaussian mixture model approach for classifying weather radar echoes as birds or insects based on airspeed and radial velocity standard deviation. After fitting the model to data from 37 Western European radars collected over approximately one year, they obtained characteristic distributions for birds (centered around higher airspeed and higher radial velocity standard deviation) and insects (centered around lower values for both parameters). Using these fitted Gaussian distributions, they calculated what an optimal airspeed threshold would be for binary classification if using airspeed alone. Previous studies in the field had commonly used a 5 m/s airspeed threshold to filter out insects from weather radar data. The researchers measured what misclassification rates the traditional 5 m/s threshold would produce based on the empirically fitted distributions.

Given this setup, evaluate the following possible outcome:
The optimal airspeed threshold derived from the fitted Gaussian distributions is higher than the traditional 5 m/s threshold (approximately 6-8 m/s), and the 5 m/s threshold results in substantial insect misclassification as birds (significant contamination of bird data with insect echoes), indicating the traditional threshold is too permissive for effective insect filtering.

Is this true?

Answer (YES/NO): NO